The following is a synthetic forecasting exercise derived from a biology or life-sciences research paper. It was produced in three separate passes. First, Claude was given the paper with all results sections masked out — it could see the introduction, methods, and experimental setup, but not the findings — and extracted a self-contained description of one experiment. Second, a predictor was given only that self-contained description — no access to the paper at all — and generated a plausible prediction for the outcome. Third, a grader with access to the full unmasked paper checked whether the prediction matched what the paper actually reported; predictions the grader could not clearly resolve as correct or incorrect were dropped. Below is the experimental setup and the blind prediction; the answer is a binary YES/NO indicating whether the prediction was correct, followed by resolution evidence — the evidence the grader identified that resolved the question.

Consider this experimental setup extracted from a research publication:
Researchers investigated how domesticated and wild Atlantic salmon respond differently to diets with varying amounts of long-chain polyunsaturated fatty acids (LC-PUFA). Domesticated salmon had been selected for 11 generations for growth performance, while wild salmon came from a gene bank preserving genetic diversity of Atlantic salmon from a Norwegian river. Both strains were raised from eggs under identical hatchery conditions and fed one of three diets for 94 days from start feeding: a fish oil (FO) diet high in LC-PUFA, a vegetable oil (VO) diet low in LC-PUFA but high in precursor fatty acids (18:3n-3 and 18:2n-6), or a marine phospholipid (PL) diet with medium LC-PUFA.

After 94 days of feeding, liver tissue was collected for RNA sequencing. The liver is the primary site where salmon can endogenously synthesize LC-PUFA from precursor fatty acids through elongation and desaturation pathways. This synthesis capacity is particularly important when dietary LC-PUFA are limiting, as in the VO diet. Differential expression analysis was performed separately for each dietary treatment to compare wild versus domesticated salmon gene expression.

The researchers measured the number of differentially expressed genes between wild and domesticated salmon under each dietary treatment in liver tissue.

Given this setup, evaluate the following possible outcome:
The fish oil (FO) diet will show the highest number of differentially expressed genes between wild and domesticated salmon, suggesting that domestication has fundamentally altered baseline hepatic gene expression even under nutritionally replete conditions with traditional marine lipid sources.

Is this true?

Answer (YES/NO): YES